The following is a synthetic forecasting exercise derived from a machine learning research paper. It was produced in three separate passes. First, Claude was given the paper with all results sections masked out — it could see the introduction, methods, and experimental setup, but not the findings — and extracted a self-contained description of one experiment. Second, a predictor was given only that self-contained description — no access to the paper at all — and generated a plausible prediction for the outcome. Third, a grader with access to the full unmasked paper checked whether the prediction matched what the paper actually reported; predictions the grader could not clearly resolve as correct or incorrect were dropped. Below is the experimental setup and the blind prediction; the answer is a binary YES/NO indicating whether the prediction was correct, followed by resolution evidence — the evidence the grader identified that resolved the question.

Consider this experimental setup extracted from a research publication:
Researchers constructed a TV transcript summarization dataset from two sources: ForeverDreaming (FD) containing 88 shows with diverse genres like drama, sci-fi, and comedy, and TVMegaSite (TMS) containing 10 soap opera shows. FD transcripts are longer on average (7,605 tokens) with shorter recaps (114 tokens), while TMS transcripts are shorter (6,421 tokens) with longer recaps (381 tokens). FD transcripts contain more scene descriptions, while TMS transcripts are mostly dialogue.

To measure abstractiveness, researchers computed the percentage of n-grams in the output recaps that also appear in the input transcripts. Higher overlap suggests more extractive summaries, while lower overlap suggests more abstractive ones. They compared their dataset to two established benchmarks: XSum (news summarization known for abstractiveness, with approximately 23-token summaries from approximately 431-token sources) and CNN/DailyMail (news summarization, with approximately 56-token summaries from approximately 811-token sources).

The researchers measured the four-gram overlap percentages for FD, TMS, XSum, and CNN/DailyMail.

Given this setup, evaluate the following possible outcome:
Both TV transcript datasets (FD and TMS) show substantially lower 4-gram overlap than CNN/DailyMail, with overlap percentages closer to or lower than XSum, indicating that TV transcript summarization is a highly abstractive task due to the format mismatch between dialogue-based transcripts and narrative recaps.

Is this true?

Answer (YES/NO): YES